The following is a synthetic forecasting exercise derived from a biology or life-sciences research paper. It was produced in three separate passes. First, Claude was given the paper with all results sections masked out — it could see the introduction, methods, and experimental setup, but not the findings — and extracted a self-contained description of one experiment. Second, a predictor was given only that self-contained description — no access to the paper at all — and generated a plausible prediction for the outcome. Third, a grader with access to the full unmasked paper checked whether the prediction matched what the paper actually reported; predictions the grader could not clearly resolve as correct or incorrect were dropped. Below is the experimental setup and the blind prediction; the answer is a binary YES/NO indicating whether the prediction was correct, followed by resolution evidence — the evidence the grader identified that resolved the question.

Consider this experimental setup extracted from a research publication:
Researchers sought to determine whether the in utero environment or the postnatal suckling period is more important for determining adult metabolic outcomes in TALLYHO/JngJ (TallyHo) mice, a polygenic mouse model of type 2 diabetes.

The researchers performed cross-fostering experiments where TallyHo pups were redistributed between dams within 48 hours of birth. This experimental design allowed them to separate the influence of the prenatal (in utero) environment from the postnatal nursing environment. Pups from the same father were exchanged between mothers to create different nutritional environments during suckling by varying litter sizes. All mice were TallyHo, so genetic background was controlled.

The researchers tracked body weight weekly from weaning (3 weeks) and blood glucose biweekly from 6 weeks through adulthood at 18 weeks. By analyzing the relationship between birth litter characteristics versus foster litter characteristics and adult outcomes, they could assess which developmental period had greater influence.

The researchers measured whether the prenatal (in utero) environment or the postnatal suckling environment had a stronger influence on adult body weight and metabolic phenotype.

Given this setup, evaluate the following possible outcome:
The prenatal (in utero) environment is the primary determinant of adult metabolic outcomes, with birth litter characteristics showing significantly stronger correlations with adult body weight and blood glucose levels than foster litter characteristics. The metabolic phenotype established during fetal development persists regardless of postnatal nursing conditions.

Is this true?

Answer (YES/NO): NO